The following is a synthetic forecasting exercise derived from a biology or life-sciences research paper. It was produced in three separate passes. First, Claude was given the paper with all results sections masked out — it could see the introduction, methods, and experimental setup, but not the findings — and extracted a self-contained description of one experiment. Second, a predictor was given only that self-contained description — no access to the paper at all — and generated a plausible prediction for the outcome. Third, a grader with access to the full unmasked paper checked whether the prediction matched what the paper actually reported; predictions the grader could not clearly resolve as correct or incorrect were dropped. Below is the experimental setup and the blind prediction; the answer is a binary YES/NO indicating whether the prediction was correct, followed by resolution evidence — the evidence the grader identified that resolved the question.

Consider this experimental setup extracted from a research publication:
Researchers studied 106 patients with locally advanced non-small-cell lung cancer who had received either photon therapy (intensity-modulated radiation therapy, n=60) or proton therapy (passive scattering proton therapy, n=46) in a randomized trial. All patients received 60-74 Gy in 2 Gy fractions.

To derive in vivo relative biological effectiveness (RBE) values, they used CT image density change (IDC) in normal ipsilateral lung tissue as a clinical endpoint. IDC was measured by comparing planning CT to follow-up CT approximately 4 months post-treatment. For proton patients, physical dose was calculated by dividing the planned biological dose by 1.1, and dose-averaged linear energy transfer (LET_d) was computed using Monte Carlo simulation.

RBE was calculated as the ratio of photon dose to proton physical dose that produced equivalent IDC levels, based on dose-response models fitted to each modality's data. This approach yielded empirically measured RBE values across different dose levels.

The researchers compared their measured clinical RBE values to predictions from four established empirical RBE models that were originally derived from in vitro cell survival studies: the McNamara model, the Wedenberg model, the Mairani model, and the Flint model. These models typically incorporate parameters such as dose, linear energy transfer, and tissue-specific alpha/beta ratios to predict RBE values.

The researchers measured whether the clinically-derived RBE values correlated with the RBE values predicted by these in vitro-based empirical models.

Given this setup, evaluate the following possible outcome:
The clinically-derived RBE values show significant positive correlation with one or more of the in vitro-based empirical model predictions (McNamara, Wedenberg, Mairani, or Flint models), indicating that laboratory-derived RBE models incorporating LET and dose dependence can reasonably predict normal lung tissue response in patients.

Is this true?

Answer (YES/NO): YES